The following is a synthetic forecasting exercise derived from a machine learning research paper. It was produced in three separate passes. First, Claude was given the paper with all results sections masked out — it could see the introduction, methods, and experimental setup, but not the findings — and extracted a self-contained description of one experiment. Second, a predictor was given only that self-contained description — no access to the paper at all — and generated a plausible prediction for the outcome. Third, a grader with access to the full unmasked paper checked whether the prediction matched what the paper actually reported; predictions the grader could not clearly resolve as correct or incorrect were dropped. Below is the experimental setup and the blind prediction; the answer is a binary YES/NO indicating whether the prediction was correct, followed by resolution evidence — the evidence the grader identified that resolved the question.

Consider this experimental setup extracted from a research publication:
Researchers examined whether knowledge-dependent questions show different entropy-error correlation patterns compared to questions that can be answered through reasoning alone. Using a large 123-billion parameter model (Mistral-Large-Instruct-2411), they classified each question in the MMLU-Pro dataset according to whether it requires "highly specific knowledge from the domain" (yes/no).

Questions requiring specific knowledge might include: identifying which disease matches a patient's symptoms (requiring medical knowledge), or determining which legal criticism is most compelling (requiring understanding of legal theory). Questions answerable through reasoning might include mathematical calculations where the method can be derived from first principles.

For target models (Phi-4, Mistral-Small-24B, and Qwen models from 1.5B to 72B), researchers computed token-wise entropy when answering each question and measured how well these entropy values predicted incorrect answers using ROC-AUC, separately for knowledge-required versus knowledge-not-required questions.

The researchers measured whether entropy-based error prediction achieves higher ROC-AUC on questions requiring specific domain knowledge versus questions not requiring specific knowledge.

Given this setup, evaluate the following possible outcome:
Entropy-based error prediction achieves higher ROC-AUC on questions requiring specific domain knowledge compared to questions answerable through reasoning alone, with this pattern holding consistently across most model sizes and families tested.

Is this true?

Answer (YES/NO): YES